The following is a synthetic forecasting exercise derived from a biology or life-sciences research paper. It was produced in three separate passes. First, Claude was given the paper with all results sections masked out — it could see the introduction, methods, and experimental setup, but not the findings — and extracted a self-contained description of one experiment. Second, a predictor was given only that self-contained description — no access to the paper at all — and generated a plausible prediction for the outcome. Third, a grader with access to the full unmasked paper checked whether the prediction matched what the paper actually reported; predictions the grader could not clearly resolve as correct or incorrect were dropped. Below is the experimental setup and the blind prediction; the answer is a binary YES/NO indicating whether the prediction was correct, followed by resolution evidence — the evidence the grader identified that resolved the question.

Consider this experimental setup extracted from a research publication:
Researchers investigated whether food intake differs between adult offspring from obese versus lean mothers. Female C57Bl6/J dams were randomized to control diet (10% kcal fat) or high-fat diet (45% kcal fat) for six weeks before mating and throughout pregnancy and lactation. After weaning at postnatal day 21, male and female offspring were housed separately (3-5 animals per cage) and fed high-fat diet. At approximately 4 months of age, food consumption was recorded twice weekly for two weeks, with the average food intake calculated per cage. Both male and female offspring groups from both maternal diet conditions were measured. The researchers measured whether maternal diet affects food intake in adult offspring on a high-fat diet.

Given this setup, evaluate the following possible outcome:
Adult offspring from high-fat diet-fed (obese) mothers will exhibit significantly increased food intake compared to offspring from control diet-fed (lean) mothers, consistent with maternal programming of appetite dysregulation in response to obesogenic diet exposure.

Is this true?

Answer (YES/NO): NO